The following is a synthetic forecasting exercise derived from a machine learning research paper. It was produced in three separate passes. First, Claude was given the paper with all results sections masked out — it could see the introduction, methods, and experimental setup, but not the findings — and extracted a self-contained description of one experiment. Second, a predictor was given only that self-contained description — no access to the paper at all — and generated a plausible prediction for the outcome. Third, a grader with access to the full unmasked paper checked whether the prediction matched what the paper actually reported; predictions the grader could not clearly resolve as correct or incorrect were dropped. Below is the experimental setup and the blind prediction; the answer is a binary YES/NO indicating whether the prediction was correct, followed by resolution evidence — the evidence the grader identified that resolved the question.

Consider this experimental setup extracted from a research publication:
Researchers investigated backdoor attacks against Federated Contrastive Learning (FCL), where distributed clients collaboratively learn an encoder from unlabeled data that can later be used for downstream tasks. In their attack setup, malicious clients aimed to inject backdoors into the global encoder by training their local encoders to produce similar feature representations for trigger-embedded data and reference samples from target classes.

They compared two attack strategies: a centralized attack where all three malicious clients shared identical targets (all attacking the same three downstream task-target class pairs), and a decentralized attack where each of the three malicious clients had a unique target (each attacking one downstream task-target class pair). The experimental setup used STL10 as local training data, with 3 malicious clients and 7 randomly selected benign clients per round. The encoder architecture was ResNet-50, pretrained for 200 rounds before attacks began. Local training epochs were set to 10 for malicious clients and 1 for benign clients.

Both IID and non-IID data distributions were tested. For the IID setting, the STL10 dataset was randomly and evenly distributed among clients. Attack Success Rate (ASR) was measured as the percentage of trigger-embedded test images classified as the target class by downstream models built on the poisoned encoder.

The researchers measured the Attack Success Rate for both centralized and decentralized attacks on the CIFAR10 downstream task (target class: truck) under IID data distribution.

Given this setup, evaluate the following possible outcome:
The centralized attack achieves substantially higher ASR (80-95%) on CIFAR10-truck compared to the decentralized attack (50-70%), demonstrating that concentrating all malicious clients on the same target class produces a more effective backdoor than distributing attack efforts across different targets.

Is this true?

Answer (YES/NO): NO